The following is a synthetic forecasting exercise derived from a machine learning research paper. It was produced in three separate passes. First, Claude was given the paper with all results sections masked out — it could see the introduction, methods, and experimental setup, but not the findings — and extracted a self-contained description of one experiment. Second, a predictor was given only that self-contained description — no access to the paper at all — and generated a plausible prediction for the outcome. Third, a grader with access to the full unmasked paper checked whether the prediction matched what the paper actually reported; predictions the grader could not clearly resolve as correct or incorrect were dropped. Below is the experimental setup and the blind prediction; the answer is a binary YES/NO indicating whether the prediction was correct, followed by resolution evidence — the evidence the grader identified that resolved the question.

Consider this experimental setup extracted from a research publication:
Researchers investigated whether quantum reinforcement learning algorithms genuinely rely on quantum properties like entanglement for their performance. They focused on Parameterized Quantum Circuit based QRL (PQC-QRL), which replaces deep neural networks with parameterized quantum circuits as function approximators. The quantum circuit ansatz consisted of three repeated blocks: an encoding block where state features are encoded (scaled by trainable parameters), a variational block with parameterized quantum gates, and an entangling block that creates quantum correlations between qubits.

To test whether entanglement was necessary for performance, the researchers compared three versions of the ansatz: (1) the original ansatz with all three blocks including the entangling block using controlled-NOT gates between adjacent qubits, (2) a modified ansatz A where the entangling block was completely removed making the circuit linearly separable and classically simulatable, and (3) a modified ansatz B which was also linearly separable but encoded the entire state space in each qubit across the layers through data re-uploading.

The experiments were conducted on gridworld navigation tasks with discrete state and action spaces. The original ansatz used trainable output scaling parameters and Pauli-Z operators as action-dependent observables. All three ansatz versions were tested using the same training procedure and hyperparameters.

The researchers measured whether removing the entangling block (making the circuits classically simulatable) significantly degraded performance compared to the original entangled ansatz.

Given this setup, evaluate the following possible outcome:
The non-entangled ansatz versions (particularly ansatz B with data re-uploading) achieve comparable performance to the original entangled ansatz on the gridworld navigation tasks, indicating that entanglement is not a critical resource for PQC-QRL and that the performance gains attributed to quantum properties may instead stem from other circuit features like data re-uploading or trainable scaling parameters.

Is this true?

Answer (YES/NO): YES